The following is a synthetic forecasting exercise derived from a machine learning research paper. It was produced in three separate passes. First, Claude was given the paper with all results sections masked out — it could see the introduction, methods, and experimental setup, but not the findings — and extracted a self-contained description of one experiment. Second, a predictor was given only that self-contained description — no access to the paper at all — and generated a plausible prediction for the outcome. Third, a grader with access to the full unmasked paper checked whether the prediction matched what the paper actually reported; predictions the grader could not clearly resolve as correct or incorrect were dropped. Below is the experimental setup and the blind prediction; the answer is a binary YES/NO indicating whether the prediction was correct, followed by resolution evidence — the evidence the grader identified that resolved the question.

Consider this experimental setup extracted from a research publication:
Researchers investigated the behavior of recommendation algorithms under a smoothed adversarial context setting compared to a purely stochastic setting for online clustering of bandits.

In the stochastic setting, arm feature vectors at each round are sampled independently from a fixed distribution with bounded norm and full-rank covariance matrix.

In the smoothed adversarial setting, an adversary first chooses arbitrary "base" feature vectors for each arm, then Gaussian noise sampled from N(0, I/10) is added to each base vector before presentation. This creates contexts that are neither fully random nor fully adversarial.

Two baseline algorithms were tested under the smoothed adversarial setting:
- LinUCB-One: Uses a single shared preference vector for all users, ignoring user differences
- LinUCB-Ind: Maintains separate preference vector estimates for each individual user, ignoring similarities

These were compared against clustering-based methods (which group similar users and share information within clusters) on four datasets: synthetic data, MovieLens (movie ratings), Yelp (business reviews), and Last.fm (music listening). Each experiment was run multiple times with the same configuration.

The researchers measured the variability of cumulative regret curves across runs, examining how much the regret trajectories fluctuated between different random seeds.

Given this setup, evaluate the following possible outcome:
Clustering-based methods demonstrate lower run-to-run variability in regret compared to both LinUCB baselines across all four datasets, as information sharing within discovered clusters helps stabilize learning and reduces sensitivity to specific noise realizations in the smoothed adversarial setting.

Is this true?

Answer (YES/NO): YES